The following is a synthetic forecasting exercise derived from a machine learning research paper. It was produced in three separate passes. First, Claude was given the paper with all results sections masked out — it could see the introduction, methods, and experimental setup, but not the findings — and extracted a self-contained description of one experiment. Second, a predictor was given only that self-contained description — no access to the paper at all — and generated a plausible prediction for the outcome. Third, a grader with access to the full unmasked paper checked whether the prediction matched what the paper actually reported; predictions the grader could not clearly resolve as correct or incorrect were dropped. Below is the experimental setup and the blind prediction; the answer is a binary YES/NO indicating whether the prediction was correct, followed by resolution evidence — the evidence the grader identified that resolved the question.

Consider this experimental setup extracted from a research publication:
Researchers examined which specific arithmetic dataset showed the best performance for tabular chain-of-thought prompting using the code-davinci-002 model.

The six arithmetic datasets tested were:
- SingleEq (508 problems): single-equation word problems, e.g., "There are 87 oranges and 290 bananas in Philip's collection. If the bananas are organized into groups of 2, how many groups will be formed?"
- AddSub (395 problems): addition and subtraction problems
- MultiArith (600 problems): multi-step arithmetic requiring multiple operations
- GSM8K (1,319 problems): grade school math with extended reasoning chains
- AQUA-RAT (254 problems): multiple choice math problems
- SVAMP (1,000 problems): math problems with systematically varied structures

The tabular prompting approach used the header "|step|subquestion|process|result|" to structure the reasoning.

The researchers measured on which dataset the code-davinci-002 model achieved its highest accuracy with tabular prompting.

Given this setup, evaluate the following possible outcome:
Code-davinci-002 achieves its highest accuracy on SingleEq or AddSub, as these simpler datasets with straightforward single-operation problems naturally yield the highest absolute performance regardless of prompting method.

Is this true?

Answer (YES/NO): YES